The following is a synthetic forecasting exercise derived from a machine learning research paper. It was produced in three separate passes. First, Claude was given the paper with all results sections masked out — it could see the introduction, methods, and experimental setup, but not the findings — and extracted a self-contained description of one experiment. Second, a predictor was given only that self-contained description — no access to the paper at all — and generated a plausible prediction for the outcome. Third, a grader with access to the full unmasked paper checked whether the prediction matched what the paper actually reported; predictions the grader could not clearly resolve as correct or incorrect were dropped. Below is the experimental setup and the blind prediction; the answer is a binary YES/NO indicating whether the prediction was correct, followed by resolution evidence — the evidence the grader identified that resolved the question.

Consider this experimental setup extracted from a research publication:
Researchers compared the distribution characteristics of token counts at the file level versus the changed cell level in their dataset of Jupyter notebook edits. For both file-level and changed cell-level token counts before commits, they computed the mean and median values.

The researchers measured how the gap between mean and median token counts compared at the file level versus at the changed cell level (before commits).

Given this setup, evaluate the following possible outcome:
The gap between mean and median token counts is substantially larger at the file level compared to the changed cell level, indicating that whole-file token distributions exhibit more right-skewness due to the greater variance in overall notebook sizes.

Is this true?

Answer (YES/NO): YES